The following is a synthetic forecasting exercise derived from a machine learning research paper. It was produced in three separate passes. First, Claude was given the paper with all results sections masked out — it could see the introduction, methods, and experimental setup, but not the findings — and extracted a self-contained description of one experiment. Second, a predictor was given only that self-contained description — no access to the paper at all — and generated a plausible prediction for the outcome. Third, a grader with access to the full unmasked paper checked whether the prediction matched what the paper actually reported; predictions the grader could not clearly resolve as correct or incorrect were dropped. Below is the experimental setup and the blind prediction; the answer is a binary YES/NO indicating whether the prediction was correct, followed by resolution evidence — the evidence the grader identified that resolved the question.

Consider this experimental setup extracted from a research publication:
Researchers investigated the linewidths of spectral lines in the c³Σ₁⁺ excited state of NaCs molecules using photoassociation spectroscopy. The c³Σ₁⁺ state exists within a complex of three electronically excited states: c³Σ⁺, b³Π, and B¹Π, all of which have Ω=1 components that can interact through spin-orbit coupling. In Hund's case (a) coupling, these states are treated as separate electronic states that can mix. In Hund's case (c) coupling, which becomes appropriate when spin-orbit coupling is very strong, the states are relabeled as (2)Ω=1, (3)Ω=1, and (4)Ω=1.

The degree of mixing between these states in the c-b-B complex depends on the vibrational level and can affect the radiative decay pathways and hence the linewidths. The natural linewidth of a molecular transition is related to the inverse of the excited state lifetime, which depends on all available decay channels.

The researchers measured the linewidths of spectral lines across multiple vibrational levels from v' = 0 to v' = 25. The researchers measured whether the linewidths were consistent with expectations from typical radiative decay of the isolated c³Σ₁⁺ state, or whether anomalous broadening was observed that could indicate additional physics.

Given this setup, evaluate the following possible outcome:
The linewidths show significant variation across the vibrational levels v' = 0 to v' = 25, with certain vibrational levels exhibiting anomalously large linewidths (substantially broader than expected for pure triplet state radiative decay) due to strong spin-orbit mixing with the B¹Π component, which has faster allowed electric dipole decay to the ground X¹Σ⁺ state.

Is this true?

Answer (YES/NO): NO